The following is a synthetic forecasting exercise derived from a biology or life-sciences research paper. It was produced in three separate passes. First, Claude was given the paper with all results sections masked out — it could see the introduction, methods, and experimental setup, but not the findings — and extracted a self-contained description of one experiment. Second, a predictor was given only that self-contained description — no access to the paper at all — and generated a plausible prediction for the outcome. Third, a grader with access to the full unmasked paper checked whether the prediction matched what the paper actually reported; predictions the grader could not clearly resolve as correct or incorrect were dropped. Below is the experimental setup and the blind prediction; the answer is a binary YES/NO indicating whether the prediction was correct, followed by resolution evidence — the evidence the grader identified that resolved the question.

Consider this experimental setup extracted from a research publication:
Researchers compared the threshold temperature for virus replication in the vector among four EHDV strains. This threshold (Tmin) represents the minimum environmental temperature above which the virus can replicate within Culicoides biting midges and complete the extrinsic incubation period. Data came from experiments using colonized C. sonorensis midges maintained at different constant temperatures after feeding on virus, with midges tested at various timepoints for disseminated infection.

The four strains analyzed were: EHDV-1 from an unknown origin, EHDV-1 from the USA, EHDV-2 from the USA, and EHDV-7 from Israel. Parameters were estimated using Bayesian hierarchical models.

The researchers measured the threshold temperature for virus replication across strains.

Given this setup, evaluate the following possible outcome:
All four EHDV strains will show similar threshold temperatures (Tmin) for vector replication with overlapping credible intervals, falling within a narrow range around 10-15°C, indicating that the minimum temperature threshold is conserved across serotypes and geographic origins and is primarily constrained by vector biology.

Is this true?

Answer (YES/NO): NO